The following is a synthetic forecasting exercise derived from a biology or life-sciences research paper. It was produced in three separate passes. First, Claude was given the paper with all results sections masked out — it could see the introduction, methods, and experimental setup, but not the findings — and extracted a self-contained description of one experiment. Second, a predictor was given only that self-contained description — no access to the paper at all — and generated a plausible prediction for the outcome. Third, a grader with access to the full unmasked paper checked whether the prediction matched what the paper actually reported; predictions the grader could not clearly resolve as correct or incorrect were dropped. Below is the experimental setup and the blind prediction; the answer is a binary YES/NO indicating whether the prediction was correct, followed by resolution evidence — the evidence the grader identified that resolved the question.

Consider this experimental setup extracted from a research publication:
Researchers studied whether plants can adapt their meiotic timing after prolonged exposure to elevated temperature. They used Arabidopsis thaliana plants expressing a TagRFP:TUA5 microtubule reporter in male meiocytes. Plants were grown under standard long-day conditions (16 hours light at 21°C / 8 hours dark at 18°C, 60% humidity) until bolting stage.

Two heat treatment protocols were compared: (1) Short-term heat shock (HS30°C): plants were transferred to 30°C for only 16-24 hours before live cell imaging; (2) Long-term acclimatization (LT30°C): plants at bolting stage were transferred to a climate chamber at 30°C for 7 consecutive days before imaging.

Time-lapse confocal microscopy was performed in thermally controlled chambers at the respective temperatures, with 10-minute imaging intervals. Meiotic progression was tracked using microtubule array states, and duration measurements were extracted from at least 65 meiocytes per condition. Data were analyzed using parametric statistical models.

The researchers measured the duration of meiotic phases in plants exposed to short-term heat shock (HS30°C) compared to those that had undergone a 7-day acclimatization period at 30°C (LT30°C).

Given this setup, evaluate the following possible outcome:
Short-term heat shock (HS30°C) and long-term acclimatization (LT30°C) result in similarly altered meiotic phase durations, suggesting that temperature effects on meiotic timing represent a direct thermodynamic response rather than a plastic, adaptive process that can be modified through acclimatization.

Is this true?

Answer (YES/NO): NO